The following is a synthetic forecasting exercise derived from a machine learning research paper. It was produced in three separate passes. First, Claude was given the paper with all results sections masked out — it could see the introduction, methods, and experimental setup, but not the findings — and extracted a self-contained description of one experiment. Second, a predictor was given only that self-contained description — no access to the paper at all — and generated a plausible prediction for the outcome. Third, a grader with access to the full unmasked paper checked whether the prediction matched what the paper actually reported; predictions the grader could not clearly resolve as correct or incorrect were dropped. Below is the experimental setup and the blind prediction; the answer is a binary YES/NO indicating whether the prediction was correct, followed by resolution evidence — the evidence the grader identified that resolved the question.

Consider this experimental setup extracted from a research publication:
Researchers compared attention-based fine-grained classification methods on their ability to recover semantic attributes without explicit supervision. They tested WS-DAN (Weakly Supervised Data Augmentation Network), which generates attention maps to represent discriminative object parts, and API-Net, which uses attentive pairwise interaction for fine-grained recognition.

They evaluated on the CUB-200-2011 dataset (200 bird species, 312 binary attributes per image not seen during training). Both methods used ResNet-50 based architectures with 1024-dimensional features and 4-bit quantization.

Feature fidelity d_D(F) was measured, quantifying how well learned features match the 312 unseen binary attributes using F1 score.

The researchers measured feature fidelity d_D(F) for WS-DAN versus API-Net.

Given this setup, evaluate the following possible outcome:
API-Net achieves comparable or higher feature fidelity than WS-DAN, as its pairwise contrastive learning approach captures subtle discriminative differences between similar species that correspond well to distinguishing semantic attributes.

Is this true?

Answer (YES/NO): YES